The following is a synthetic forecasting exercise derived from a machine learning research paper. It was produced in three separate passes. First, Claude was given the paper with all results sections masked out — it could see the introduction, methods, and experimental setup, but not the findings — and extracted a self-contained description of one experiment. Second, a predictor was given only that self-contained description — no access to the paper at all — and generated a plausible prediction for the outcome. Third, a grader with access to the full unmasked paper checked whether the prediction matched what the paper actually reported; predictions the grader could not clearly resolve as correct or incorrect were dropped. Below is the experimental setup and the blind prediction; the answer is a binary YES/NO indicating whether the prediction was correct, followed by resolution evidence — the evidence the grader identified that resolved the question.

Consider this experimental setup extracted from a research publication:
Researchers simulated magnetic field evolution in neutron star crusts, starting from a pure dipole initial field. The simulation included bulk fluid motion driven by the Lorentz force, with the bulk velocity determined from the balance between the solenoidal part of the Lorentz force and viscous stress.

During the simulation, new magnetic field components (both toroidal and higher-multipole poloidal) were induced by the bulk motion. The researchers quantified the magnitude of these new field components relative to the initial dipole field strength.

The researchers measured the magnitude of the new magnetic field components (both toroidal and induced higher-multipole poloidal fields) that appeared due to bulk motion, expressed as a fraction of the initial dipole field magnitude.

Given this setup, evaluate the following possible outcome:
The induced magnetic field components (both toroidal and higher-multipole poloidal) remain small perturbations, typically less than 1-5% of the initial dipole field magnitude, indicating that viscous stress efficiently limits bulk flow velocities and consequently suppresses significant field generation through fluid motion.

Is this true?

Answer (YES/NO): NO